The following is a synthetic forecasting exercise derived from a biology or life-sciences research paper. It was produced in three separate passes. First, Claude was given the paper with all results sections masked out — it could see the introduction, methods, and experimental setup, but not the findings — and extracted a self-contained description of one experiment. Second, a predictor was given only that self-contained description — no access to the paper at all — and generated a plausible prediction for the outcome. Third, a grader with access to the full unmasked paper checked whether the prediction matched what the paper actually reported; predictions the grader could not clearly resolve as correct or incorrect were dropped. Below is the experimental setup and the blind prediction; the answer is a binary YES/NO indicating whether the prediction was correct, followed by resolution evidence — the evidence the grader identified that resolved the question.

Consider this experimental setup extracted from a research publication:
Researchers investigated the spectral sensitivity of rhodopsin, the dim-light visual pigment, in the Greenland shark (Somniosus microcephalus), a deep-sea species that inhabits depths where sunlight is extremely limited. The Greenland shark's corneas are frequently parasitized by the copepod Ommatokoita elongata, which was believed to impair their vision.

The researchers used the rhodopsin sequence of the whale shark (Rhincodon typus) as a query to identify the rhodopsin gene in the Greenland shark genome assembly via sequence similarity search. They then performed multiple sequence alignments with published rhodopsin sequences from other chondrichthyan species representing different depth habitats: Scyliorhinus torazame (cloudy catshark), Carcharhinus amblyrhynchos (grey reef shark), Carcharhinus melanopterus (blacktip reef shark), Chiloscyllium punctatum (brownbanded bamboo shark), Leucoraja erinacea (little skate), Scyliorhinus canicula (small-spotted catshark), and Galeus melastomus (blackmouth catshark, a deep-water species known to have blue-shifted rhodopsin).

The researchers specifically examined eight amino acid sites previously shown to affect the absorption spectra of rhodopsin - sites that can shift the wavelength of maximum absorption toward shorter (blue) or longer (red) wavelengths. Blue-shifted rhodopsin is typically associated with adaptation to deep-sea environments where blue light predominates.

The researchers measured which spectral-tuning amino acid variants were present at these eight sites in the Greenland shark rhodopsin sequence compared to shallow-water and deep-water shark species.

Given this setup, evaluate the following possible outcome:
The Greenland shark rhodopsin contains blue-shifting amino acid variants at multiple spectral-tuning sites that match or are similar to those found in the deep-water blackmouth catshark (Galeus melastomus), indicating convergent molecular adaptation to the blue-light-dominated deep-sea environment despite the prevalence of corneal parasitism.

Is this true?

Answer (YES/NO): YES